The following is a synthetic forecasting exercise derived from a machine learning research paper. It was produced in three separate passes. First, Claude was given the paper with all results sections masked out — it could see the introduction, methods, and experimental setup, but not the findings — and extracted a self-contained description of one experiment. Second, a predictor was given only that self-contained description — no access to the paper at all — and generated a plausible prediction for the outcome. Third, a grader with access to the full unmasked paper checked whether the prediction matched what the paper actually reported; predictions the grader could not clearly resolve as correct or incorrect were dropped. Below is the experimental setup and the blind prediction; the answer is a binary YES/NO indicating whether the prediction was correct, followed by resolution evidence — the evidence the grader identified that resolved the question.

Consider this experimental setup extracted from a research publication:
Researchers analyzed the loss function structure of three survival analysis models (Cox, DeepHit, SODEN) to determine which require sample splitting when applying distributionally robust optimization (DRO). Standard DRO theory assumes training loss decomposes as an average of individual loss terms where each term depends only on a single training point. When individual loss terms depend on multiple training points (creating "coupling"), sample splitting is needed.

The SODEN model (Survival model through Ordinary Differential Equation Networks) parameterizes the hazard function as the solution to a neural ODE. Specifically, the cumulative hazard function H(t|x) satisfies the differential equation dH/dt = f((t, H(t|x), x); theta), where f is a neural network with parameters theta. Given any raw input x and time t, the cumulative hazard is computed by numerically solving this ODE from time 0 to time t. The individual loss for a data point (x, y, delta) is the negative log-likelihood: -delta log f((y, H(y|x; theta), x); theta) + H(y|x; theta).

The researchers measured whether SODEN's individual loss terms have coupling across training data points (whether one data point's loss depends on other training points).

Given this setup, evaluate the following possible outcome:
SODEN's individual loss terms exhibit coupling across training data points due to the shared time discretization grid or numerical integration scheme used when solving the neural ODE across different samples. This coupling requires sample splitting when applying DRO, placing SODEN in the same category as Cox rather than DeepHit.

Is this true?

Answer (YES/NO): NO